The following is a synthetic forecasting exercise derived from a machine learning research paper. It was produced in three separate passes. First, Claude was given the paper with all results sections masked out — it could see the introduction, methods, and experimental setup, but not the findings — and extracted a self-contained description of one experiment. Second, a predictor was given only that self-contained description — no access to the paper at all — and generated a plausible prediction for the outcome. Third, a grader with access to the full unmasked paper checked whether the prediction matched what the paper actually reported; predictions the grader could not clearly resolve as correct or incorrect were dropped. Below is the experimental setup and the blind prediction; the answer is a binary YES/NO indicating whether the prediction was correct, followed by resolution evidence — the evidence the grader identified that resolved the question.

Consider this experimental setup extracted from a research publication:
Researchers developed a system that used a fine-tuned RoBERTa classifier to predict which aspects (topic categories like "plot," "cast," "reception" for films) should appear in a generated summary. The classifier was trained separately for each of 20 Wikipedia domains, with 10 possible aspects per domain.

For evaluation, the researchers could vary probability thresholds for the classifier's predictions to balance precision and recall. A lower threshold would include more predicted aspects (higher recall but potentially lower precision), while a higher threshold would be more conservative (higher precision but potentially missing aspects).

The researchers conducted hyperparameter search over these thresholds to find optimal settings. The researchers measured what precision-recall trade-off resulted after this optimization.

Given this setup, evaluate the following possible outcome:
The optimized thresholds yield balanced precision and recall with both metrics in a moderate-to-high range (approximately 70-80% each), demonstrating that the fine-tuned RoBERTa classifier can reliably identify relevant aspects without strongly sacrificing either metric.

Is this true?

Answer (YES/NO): NO